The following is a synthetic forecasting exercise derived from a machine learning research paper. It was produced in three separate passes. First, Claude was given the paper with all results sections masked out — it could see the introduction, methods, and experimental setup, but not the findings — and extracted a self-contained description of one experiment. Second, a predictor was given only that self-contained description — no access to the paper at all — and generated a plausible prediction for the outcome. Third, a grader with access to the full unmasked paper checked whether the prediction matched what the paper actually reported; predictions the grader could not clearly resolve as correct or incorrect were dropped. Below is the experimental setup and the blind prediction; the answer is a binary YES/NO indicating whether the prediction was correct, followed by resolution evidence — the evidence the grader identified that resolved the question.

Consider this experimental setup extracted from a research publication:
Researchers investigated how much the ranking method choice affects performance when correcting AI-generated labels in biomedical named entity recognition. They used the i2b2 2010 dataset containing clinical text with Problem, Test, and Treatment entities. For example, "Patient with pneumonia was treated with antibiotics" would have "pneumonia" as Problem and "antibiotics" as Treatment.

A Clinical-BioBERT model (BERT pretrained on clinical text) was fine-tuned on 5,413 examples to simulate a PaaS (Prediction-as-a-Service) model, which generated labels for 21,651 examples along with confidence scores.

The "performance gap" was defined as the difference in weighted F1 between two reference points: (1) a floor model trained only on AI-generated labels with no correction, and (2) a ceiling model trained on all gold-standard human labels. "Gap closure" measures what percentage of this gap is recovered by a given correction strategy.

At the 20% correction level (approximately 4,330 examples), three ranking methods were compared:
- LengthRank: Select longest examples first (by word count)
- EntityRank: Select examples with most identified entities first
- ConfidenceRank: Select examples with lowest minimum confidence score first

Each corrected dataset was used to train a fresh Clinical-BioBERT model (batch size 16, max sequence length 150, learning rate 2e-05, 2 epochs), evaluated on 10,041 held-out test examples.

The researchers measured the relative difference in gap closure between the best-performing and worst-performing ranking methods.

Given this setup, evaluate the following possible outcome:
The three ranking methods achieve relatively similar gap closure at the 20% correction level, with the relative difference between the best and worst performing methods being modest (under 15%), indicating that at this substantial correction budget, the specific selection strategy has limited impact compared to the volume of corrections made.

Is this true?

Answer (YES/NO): NO